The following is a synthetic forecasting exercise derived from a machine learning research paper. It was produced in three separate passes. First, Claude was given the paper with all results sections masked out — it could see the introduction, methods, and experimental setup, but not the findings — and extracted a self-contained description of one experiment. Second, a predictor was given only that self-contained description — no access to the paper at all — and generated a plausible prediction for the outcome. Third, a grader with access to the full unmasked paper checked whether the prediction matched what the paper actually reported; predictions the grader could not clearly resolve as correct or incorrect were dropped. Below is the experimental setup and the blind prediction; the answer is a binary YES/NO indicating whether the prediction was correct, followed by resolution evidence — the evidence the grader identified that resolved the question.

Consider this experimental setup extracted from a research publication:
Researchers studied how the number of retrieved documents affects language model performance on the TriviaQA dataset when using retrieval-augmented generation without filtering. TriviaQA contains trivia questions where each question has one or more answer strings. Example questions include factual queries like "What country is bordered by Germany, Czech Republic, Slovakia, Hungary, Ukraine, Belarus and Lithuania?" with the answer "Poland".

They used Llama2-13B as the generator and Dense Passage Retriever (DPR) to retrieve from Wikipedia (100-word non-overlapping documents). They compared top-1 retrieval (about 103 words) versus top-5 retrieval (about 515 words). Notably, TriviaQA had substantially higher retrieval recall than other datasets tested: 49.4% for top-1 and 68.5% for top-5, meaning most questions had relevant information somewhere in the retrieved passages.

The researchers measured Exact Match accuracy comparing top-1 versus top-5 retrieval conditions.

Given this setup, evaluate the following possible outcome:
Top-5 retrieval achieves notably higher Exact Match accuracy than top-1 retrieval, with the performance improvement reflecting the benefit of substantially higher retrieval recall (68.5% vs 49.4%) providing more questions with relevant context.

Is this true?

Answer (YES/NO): NO